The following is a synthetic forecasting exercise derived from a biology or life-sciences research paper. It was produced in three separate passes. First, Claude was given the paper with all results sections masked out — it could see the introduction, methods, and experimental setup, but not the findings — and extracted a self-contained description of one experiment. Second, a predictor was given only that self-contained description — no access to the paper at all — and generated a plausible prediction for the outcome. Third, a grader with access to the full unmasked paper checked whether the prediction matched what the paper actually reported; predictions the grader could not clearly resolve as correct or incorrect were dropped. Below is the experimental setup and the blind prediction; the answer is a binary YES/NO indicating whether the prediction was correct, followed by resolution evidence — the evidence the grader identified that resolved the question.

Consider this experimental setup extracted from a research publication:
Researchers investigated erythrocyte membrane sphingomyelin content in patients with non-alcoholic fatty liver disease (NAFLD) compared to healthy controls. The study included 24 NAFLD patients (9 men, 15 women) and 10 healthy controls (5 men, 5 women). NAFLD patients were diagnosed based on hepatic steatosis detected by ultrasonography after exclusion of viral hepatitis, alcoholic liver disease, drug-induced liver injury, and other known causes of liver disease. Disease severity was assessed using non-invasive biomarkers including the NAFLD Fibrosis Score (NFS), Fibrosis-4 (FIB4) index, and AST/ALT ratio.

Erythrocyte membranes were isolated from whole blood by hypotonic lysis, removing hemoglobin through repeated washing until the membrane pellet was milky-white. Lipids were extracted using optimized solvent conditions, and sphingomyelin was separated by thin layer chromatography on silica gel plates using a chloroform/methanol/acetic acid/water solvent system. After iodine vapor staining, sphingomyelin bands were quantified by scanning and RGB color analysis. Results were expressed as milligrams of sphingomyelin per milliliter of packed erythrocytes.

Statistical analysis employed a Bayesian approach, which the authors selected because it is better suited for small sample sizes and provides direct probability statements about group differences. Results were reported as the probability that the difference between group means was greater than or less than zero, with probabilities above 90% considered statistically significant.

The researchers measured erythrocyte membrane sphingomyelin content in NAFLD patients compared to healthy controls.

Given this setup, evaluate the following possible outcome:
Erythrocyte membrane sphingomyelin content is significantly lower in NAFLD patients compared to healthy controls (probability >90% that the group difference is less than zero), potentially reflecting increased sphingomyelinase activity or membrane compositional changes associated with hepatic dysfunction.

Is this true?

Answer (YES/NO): YES